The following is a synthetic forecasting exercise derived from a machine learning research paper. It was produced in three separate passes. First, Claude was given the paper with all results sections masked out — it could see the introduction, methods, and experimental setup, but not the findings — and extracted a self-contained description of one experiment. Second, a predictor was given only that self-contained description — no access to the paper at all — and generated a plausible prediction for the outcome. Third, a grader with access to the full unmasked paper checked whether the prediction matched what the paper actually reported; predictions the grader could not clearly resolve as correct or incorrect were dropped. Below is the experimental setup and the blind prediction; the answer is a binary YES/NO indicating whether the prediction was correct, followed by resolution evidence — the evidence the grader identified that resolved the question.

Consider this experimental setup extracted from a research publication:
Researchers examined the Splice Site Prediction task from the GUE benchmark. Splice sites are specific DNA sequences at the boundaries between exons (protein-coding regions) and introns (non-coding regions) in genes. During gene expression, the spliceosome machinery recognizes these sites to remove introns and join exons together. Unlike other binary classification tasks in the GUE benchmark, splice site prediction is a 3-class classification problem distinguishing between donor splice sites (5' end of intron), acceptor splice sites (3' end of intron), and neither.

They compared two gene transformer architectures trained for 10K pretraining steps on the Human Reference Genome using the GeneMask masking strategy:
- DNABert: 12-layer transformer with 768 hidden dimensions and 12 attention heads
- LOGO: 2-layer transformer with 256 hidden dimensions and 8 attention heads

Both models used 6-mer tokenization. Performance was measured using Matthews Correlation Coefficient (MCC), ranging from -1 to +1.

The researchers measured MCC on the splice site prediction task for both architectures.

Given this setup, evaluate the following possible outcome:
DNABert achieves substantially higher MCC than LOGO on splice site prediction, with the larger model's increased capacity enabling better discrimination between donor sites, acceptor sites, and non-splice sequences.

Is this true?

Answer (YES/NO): YES